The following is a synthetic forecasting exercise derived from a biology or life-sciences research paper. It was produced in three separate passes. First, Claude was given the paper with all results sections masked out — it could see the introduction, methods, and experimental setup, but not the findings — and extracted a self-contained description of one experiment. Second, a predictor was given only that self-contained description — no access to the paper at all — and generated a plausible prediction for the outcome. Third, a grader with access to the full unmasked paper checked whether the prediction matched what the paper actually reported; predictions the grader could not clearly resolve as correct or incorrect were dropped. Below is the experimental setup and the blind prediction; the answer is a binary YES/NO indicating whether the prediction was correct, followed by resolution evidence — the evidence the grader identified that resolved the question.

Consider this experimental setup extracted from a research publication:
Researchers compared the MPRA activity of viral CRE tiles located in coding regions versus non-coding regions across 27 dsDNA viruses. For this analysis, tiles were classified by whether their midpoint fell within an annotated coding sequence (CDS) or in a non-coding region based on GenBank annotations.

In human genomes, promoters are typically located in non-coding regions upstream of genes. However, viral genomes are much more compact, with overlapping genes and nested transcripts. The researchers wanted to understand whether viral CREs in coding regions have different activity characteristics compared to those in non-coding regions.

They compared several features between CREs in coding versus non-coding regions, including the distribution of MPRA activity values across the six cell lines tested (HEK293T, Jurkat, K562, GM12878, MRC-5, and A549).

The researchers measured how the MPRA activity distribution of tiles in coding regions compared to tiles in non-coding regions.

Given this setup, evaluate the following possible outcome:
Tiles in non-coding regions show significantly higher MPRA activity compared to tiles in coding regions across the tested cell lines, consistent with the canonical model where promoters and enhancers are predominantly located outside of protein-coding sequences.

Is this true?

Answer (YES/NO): YES